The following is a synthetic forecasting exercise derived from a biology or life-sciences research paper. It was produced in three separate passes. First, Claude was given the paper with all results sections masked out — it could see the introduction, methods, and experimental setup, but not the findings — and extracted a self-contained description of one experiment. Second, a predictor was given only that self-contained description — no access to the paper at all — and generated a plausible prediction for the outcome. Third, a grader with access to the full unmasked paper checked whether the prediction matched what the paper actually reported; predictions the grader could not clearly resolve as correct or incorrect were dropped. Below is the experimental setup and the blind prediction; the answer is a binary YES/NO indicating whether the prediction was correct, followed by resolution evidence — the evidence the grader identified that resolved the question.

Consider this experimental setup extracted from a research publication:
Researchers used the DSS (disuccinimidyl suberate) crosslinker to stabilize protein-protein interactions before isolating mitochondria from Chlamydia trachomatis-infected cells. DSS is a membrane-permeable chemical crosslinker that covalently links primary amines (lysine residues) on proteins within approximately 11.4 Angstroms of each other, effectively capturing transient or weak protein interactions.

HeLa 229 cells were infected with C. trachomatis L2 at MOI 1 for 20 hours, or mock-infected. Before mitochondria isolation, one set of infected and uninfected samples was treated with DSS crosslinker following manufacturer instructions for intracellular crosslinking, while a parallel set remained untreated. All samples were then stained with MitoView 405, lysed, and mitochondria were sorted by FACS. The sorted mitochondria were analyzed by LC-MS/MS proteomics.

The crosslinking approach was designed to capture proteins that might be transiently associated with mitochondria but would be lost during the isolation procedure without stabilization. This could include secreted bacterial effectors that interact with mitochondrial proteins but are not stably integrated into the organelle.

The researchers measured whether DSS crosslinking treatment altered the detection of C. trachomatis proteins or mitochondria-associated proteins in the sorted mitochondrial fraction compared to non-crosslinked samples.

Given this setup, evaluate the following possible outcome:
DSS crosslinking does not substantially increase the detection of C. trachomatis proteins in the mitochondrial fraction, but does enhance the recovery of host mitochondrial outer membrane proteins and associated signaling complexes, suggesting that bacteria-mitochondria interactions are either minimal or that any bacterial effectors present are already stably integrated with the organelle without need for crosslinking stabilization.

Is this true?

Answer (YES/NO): NO